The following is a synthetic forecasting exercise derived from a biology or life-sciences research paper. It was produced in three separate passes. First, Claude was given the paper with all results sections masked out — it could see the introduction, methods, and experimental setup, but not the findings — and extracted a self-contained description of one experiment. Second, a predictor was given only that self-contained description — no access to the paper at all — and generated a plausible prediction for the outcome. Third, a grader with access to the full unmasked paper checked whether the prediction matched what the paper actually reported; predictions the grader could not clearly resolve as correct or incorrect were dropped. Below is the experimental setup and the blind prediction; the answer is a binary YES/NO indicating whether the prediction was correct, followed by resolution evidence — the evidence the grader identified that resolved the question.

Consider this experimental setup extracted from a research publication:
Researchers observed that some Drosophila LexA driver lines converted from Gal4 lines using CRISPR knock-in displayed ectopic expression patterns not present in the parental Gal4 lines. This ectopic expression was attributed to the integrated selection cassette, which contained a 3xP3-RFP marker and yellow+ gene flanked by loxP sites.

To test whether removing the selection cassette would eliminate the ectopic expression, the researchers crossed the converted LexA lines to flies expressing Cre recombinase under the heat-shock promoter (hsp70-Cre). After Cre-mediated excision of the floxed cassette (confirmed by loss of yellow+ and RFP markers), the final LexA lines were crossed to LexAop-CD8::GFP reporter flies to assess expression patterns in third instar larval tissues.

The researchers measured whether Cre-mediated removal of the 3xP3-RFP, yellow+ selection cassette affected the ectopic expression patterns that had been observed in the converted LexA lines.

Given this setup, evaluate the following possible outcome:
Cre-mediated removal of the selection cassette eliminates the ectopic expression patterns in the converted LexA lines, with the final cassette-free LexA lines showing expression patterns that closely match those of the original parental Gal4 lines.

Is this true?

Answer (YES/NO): YES